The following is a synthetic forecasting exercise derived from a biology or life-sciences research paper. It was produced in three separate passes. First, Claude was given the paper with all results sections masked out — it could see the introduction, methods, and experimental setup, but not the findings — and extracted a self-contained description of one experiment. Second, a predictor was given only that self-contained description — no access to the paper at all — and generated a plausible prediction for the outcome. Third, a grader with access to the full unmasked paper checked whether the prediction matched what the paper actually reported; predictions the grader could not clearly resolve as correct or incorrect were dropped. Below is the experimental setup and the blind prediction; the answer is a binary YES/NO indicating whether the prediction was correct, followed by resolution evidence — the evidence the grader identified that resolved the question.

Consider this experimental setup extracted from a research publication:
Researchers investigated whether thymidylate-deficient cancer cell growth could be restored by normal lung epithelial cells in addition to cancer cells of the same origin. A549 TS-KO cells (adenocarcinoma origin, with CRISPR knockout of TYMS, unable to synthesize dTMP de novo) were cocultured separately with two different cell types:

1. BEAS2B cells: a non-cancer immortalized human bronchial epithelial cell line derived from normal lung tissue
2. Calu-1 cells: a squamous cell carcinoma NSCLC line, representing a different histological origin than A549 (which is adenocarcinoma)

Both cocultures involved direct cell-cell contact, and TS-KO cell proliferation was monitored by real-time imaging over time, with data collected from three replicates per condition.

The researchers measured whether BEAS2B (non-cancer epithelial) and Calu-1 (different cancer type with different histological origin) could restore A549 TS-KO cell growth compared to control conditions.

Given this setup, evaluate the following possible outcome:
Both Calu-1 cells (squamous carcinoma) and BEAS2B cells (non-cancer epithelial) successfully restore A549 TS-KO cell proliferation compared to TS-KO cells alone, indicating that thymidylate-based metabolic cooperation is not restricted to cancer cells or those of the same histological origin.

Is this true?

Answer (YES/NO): YES